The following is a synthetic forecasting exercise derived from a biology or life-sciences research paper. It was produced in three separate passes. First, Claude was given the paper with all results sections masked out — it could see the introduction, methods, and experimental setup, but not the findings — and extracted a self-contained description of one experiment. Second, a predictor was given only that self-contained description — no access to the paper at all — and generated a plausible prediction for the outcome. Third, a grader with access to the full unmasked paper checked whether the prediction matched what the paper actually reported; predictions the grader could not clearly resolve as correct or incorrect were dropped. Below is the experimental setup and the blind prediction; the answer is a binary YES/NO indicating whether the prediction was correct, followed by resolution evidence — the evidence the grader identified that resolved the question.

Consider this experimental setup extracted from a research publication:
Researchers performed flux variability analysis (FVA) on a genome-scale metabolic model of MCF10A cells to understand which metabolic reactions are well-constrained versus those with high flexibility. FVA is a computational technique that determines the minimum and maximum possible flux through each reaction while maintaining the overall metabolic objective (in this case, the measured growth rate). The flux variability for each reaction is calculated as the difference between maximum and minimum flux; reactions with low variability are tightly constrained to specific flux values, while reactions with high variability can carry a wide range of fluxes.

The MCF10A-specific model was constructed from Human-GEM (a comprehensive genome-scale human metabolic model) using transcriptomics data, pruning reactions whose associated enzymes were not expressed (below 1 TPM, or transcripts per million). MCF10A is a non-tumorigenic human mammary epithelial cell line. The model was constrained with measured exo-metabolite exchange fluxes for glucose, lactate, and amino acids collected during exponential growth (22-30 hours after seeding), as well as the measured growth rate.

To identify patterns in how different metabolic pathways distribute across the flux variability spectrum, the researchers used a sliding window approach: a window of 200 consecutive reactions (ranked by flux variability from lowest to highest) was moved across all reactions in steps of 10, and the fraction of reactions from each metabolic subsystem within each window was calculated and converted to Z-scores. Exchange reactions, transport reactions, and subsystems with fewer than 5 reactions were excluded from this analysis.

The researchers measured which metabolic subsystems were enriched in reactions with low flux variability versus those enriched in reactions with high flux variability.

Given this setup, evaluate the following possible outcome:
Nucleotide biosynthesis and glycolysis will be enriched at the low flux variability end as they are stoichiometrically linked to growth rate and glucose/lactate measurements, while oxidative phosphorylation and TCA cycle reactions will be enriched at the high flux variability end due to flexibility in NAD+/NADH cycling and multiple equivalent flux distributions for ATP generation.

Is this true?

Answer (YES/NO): NO